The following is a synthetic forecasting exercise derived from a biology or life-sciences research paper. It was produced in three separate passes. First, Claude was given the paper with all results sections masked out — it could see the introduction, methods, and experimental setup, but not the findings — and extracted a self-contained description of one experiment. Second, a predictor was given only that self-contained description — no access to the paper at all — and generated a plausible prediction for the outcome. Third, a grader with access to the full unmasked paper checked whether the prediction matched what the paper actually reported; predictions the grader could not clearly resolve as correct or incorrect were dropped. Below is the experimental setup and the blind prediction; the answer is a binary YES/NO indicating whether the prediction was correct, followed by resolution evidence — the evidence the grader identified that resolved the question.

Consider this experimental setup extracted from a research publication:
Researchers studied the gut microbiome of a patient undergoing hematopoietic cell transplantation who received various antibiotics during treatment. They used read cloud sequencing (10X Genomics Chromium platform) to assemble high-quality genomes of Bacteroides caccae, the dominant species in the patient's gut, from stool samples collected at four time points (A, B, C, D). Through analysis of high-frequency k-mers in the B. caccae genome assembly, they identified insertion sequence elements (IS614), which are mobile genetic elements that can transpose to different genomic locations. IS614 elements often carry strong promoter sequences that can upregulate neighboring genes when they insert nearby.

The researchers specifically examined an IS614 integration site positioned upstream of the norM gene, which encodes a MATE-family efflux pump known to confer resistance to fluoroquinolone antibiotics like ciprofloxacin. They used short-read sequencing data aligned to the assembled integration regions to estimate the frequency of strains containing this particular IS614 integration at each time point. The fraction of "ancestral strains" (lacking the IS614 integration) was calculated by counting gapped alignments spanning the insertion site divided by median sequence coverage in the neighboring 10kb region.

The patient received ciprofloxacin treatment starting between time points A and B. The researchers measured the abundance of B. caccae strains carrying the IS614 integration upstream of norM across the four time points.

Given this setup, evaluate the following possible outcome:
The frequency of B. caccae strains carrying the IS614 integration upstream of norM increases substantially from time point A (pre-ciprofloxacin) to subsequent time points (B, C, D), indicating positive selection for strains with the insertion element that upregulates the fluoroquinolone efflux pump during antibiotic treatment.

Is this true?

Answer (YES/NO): YES